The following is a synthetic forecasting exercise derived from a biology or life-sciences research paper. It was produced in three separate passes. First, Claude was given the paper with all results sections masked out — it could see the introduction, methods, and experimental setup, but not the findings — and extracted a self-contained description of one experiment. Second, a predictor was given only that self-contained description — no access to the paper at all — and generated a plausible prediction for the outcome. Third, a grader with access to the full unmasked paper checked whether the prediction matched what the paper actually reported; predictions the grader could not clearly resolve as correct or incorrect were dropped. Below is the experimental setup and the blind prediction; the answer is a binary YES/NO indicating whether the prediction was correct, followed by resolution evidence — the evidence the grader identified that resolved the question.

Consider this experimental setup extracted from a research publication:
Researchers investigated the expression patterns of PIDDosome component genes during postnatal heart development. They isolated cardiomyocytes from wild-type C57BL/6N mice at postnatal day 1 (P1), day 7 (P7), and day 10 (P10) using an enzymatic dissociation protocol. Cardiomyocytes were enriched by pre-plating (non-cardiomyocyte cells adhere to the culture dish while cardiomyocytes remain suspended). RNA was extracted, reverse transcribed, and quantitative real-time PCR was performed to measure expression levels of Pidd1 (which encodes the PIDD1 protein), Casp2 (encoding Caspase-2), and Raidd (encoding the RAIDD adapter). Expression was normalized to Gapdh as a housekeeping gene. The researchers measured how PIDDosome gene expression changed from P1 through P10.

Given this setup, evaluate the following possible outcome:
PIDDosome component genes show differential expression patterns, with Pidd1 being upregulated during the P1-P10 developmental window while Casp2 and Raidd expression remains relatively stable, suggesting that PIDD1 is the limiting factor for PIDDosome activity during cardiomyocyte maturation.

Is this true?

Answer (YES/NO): NO